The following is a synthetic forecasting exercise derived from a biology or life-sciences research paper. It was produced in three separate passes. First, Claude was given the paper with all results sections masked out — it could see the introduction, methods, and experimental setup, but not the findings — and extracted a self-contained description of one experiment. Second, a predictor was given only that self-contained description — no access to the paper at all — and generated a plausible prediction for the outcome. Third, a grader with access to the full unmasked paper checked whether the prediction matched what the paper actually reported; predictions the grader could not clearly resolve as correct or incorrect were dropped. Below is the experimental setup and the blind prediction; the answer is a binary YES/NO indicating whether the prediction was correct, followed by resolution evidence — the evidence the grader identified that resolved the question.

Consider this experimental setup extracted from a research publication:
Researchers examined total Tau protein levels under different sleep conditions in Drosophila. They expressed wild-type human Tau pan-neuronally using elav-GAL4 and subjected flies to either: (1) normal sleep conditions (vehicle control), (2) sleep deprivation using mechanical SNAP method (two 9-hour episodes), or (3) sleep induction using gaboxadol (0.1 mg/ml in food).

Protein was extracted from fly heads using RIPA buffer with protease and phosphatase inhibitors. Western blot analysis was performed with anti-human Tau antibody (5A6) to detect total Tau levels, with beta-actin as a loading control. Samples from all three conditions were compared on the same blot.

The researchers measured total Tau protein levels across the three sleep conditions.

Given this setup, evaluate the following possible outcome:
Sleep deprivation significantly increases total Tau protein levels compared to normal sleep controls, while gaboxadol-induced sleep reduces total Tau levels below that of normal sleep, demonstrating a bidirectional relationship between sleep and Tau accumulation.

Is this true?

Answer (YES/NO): NO